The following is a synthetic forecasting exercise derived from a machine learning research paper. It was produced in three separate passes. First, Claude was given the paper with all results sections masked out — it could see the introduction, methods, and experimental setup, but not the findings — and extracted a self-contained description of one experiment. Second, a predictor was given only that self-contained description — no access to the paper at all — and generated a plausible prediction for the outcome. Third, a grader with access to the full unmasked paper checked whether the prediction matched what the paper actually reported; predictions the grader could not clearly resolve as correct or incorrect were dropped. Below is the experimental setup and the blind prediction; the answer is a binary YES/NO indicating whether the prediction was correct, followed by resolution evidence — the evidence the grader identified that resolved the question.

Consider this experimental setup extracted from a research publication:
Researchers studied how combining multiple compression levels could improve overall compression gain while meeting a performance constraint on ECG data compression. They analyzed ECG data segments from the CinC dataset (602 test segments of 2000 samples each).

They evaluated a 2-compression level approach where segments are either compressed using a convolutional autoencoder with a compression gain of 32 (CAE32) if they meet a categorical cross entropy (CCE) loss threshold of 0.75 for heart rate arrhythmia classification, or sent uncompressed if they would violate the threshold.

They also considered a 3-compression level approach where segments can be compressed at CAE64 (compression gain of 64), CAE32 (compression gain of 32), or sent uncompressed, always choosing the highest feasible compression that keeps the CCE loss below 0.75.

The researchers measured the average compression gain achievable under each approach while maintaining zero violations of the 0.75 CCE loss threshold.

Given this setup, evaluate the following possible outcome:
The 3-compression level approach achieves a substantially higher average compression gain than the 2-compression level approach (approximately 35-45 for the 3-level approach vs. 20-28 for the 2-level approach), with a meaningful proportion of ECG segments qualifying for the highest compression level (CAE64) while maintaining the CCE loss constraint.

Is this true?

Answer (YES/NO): NO